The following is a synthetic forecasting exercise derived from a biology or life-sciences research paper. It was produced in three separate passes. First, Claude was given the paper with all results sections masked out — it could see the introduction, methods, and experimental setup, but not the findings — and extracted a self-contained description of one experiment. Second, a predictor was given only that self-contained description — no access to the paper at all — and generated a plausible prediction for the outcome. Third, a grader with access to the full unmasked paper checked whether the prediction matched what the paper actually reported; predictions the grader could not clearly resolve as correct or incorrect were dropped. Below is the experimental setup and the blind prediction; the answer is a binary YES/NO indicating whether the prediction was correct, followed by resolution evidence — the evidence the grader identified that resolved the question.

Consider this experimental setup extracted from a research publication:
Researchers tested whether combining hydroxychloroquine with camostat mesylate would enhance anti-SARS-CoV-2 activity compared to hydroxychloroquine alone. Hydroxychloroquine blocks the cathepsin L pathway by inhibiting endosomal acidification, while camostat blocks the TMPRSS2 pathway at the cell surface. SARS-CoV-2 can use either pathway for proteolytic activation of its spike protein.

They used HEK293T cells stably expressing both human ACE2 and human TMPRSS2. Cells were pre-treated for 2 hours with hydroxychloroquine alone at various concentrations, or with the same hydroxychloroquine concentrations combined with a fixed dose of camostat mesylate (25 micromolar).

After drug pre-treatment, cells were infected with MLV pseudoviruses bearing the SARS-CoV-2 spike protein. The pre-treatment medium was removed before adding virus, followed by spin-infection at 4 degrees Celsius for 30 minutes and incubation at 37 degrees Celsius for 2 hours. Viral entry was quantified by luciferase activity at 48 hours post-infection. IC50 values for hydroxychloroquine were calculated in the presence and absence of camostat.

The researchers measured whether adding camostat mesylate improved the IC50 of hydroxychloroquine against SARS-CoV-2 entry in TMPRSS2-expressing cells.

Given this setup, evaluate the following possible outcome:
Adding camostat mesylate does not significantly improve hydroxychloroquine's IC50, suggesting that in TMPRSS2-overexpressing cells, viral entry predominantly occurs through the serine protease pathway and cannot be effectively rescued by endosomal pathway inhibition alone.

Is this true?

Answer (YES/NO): NO